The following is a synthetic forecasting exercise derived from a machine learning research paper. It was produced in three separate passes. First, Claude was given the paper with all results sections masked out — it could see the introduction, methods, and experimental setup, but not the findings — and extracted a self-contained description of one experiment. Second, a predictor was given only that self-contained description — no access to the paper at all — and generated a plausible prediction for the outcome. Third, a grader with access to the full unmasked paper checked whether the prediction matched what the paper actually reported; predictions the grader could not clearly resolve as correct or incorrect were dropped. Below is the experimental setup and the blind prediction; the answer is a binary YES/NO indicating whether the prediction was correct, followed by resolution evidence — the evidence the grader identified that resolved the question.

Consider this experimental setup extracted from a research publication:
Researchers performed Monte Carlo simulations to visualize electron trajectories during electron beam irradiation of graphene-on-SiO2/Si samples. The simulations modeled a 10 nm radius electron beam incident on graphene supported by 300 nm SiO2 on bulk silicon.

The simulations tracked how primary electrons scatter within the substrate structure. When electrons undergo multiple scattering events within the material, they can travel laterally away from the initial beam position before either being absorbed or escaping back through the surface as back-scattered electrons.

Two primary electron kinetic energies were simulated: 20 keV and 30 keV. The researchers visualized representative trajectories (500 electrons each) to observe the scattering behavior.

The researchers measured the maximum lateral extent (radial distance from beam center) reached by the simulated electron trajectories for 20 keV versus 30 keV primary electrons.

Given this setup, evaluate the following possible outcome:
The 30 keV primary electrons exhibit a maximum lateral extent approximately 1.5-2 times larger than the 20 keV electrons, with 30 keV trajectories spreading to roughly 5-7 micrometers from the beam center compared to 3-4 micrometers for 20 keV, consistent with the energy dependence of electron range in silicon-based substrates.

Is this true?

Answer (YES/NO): YES